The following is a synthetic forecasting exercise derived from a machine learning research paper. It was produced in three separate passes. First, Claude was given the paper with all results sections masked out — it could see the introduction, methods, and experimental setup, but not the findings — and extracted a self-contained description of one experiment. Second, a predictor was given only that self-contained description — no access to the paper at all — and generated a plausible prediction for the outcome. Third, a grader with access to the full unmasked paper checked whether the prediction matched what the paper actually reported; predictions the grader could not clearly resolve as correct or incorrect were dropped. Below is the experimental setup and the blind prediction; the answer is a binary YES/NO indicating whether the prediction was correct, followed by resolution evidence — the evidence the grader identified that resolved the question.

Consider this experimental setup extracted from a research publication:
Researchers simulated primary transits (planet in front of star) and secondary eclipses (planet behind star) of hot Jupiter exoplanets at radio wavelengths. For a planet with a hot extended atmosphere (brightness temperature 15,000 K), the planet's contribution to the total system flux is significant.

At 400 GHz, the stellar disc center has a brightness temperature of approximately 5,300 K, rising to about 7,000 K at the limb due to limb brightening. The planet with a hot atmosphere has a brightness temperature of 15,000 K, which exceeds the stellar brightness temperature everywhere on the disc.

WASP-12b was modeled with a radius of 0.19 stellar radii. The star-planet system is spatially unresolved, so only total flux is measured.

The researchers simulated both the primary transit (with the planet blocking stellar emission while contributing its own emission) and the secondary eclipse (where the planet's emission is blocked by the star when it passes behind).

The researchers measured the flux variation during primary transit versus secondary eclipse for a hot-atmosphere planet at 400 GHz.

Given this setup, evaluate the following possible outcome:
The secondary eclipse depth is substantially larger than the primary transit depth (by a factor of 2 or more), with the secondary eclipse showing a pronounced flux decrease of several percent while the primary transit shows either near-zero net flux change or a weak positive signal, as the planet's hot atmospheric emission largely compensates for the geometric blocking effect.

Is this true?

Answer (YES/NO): NO